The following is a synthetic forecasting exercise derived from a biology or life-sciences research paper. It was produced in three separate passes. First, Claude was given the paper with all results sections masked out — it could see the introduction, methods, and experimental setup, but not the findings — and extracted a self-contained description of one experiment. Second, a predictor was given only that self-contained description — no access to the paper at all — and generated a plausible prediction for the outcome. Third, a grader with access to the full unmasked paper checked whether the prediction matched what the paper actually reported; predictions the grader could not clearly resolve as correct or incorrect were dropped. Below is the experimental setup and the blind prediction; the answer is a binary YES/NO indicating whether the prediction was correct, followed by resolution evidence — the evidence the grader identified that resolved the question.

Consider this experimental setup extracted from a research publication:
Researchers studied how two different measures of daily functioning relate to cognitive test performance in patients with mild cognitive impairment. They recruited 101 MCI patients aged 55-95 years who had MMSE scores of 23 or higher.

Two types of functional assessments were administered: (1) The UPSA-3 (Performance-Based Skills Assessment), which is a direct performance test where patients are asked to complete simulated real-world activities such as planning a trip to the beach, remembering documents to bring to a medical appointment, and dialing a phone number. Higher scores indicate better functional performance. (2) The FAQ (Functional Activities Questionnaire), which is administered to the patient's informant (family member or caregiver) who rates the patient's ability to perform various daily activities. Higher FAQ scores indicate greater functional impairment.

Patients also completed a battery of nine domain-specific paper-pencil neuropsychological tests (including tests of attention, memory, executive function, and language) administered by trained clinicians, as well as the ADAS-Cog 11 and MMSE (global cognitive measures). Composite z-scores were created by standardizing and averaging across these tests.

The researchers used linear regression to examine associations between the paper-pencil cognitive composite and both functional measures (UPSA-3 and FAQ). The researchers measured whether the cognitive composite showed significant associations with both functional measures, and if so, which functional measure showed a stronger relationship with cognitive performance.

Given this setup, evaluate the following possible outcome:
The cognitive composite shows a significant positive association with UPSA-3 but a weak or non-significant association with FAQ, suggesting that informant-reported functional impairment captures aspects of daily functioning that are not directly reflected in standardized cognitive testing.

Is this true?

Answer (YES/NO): NO